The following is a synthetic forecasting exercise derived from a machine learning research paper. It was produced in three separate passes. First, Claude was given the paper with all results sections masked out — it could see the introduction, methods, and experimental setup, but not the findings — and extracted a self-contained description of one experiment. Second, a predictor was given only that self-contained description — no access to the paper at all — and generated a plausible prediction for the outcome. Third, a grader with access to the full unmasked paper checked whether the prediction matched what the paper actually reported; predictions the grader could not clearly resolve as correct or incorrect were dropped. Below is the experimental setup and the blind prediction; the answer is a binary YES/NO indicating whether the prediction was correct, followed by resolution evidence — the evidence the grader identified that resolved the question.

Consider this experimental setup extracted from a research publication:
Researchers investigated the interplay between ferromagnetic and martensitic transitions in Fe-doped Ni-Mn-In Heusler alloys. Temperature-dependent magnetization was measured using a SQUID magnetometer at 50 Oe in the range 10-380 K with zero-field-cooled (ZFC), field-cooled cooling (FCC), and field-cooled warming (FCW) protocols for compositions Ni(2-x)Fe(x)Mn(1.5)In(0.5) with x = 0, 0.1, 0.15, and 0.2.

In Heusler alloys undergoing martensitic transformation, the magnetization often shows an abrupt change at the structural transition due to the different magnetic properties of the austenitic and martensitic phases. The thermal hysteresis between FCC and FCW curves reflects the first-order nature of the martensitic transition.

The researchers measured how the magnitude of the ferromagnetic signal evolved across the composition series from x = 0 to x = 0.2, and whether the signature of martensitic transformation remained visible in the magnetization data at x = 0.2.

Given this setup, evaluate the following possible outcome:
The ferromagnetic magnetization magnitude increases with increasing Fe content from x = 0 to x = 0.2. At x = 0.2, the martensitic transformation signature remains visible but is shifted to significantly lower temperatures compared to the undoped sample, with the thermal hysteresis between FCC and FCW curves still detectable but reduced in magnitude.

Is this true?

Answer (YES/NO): NO